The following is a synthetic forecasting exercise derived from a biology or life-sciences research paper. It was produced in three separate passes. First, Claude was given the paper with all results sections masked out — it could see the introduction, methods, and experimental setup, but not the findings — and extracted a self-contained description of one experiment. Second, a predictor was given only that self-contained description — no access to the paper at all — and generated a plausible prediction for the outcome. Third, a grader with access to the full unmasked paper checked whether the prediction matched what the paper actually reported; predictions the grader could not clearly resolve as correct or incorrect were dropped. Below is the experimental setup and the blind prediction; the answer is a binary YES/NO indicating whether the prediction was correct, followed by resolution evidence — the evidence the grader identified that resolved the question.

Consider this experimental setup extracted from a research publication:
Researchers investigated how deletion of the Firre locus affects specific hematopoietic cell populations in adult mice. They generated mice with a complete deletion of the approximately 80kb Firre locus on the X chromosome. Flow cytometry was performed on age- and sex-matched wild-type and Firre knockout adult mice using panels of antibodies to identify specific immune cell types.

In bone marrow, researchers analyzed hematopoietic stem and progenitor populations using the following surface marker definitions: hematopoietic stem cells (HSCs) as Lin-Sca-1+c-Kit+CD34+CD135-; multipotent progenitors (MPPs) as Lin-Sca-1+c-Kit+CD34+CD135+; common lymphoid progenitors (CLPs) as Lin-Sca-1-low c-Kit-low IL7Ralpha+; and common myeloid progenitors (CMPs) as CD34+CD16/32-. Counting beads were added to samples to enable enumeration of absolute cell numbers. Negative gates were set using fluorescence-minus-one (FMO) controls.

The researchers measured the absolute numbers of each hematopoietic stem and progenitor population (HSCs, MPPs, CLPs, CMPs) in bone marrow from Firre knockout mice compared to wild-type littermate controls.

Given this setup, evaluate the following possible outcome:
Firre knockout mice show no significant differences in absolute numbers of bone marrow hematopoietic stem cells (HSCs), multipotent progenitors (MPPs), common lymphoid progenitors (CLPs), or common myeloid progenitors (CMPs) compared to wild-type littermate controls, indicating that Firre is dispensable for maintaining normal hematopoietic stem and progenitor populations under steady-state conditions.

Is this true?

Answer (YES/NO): NO